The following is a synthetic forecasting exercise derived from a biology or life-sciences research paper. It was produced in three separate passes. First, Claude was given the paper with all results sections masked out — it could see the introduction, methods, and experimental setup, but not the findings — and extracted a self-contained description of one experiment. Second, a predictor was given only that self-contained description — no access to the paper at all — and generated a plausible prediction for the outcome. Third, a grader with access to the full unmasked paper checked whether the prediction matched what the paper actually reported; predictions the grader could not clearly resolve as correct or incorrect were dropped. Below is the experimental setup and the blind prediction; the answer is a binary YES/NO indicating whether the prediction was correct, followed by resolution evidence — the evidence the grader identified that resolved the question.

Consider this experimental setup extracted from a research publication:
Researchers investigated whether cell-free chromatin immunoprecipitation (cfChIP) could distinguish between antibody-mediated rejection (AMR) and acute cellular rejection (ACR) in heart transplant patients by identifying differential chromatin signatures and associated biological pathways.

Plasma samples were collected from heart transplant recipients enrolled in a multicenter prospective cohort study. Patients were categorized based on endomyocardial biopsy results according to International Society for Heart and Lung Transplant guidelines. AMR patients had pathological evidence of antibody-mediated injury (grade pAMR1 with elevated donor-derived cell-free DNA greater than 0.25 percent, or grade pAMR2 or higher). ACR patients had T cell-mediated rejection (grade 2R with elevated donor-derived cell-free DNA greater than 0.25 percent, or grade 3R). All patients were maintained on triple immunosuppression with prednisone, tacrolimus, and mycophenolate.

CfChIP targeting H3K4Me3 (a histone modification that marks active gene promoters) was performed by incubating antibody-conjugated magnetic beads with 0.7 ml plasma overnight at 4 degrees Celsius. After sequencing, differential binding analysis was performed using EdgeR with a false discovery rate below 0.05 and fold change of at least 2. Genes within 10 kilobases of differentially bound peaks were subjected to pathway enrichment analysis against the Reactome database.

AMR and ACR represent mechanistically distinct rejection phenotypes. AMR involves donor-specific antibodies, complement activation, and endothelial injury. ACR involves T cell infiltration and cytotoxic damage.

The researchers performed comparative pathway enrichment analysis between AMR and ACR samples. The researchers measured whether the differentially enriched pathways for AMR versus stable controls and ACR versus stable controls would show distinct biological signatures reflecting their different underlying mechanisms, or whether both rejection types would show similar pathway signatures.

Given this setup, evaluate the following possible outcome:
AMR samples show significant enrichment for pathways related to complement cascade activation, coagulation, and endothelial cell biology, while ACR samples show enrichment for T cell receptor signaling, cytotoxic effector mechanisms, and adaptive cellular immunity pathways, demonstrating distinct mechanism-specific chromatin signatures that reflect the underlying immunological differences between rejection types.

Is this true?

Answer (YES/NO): NO